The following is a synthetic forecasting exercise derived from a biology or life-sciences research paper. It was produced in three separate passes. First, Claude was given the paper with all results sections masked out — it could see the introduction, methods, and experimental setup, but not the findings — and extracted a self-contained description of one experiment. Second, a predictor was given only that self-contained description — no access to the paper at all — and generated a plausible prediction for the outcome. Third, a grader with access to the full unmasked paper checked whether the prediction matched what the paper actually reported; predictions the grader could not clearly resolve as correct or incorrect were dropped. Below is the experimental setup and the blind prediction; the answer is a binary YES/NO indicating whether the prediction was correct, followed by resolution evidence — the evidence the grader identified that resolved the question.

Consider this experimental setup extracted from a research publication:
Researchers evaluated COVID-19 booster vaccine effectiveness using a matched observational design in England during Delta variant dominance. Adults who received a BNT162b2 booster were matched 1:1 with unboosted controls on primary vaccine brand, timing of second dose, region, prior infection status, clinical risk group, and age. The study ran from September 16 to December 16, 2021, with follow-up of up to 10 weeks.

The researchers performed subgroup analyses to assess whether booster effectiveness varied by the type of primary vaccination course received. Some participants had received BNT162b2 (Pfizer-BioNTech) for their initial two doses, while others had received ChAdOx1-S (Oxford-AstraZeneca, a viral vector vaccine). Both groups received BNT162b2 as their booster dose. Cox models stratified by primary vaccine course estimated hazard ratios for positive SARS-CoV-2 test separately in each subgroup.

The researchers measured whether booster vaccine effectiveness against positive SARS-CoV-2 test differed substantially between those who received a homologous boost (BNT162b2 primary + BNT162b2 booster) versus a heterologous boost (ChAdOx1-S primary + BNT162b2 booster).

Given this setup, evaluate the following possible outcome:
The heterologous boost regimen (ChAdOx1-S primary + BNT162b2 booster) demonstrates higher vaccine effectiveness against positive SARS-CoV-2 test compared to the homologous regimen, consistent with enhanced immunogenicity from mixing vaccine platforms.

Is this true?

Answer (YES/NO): NO